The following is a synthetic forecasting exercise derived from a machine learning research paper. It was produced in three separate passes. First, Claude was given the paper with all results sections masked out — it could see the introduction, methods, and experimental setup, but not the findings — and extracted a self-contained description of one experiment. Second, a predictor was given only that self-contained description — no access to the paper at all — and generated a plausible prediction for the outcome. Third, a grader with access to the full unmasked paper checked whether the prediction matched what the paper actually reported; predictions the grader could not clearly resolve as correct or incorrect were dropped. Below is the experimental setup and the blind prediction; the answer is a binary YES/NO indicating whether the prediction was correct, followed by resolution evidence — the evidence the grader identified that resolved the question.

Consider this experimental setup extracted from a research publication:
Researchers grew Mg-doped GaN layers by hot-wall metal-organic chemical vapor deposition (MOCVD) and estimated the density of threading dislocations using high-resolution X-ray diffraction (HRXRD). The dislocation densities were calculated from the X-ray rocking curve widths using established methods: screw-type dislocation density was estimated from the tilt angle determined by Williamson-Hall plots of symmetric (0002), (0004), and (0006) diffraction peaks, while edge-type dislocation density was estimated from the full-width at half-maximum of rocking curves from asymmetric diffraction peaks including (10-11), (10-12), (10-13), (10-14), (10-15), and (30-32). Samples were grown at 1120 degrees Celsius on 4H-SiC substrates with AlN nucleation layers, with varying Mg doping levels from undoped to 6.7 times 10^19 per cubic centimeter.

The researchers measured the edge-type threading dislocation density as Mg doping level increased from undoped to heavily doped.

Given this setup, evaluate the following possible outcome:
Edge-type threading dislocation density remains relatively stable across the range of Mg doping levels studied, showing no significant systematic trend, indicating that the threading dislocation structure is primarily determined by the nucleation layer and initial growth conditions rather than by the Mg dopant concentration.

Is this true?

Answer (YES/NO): NO